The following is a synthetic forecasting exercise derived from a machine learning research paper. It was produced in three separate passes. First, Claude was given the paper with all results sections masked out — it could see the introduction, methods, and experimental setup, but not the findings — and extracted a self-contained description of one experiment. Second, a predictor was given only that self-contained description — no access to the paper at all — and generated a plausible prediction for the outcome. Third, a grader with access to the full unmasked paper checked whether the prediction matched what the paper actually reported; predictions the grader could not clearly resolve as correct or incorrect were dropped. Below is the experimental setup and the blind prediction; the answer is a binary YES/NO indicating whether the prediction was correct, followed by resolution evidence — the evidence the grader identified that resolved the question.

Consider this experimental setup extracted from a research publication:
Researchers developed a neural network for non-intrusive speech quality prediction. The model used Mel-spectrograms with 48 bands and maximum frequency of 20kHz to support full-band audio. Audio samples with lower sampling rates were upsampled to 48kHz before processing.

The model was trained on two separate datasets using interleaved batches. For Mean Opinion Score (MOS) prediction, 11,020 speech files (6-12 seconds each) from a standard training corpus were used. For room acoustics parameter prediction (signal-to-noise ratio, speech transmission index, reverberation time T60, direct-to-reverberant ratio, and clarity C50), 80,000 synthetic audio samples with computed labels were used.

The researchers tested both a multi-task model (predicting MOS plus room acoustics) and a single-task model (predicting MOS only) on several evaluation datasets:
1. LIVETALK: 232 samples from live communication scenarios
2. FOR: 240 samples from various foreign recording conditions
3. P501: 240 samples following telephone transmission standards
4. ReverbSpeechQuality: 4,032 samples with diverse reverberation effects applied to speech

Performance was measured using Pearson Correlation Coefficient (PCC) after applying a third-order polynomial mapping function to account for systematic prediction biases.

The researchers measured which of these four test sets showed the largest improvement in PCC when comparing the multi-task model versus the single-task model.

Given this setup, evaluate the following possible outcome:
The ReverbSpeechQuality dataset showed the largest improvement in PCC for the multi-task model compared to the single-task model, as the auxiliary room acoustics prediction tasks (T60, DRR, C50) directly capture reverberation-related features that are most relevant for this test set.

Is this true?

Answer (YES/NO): YES